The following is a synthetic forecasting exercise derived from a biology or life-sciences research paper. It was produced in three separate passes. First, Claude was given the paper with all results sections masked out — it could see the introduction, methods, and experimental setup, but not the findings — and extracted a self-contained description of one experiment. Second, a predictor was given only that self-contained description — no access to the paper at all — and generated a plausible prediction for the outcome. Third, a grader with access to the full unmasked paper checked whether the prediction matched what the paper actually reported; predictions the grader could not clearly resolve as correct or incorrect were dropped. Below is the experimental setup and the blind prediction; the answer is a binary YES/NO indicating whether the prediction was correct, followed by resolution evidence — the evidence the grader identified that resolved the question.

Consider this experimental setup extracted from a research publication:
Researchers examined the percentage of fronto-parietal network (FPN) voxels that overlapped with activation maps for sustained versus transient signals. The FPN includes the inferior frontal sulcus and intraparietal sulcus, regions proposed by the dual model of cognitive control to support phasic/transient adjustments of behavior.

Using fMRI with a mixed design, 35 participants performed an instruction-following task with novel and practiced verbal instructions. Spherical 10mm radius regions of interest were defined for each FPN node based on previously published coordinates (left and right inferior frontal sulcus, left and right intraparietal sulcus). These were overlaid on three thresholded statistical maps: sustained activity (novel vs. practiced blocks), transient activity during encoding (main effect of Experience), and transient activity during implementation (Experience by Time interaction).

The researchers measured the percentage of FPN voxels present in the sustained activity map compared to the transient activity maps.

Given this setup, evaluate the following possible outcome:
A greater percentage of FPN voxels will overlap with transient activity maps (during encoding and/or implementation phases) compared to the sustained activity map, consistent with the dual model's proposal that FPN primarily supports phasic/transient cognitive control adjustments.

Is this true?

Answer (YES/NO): NO